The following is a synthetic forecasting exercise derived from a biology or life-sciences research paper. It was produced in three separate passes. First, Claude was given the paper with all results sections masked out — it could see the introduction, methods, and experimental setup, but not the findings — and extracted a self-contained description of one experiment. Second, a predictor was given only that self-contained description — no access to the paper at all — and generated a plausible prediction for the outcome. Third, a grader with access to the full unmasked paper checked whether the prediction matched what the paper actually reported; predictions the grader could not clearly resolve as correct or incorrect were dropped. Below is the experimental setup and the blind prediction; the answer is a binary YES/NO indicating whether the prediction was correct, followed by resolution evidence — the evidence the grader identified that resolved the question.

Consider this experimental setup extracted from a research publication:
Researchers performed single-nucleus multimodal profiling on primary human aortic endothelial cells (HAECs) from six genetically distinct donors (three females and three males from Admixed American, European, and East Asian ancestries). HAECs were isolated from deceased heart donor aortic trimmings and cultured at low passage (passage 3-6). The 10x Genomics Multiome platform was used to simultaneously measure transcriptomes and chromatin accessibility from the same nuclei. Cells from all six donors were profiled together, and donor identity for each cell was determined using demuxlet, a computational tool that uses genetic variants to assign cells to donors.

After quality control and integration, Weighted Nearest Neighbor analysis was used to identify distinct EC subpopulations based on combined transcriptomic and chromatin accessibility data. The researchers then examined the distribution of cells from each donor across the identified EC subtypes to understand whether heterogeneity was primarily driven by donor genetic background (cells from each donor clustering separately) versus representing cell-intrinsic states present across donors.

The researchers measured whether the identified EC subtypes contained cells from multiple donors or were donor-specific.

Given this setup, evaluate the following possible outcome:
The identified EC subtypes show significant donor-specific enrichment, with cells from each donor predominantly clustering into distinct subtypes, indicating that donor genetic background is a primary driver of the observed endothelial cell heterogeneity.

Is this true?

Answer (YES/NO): NO